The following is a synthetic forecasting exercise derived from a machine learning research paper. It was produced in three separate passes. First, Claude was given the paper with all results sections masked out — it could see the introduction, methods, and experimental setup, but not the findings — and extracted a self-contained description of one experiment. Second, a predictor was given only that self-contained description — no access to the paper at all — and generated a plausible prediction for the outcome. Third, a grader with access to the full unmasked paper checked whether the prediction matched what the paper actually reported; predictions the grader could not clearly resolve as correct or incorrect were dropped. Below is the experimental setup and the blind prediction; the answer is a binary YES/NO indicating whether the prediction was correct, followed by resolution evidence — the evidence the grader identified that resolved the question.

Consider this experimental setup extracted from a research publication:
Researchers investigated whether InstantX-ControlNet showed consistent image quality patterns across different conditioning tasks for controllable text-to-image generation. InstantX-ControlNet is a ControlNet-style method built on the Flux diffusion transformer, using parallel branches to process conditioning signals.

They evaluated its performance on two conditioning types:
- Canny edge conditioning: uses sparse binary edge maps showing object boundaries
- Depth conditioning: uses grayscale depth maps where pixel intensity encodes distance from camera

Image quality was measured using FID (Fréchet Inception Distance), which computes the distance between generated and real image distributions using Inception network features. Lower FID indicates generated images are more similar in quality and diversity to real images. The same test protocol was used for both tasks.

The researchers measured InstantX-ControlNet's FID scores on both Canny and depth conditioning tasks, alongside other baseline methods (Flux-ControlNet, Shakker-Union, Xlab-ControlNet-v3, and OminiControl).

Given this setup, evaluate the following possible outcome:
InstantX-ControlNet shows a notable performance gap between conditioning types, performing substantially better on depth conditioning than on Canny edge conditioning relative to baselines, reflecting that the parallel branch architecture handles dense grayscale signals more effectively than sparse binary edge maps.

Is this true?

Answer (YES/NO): NO